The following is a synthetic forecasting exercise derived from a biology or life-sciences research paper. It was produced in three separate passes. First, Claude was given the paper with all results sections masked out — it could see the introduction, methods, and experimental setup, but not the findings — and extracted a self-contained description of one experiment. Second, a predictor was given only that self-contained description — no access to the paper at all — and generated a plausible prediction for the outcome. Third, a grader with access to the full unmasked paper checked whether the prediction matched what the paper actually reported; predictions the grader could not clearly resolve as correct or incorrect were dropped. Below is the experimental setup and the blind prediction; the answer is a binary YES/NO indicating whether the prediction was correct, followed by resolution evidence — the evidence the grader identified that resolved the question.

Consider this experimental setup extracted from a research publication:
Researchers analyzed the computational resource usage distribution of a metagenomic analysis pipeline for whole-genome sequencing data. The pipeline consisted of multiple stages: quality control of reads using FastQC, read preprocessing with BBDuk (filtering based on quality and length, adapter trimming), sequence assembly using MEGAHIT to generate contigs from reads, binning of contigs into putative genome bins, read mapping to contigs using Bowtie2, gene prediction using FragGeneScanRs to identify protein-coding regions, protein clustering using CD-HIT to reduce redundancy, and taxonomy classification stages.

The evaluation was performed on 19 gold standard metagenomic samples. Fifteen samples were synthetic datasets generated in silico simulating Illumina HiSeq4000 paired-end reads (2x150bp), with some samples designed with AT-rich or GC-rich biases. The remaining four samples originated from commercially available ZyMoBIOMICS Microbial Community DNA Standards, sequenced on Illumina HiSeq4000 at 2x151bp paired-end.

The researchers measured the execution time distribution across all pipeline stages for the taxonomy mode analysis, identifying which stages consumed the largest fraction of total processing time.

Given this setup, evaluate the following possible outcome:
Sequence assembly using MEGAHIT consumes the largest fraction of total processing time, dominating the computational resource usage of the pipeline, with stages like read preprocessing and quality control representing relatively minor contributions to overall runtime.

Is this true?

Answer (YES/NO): NO